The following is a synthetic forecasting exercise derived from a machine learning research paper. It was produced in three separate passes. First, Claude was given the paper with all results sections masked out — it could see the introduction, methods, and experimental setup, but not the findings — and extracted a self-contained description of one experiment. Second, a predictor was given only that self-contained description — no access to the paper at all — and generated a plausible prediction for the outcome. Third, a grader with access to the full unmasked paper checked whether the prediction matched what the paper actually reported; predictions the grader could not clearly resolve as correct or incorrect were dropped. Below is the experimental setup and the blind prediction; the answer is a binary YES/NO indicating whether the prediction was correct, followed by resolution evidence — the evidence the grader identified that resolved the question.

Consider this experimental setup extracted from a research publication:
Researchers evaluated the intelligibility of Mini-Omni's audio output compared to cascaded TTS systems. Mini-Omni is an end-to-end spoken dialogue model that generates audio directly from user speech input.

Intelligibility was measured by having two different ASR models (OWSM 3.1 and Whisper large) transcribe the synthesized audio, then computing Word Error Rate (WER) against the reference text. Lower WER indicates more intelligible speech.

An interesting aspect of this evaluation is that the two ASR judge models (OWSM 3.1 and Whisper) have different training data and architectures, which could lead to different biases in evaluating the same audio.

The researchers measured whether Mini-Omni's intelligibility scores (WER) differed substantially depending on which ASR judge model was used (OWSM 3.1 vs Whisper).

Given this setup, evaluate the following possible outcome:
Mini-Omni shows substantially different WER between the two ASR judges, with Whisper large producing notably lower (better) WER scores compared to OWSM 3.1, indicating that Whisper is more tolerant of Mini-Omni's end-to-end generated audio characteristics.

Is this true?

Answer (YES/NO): YES